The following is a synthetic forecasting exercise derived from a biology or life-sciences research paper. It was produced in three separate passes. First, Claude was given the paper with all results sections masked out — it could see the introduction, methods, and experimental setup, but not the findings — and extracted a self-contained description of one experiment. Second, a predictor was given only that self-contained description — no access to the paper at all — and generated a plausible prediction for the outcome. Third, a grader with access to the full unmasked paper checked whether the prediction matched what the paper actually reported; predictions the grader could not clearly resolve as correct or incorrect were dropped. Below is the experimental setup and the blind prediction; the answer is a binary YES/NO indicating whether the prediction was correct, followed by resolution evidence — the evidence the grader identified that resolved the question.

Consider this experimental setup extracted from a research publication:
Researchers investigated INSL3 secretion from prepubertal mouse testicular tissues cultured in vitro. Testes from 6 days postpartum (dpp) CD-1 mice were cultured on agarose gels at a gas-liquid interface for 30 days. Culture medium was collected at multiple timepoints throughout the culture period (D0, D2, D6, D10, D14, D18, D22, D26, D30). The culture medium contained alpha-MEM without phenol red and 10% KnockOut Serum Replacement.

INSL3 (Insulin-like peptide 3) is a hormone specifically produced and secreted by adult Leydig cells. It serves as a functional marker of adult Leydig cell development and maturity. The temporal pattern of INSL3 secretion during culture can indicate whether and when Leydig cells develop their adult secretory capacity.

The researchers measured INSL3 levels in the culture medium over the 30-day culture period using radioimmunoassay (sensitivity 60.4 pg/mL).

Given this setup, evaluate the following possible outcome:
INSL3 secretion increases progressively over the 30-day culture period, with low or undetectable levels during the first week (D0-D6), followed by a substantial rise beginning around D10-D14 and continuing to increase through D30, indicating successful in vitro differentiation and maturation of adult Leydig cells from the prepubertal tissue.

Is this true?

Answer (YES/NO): NO